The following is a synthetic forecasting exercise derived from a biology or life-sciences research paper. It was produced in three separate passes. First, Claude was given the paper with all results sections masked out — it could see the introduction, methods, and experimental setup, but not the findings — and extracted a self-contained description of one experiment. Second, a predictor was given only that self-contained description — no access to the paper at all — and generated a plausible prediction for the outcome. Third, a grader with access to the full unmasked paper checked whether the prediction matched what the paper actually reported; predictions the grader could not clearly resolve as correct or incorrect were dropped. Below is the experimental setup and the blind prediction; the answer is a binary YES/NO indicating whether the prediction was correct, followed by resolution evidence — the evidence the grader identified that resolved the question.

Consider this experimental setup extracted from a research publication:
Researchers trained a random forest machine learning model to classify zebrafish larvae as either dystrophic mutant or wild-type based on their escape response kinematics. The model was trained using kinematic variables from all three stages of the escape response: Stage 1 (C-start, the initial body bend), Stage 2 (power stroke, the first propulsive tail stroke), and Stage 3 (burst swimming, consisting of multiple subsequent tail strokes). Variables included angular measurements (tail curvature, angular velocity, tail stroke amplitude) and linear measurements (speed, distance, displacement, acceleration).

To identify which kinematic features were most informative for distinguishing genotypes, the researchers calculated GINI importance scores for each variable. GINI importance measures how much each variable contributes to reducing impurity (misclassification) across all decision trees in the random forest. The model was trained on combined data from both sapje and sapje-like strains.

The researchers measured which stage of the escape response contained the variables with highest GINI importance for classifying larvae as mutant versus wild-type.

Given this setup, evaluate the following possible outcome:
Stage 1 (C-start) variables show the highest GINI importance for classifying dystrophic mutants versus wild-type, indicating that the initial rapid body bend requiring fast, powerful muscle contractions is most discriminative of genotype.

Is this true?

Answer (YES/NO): NO